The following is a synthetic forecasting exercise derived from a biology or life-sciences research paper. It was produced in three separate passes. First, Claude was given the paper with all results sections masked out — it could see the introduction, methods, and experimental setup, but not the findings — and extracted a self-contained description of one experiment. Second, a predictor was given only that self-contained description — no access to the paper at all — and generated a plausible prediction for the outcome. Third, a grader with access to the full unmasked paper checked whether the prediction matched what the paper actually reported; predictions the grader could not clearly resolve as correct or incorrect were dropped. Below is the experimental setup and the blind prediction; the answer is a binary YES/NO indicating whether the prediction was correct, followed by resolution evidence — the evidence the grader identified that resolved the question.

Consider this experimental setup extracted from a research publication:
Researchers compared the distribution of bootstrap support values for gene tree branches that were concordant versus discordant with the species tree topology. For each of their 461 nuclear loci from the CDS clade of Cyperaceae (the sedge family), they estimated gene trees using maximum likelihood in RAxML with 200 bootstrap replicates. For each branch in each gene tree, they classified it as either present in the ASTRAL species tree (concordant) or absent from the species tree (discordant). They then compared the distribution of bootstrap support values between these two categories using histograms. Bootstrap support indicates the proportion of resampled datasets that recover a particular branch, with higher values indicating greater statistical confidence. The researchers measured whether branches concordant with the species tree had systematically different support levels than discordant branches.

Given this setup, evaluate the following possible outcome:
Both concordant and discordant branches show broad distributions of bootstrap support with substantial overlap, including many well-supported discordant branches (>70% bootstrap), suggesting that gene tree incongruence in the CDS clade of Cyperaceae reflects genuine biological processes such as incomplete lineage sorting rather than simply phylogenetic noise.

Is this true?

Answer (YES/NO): NO